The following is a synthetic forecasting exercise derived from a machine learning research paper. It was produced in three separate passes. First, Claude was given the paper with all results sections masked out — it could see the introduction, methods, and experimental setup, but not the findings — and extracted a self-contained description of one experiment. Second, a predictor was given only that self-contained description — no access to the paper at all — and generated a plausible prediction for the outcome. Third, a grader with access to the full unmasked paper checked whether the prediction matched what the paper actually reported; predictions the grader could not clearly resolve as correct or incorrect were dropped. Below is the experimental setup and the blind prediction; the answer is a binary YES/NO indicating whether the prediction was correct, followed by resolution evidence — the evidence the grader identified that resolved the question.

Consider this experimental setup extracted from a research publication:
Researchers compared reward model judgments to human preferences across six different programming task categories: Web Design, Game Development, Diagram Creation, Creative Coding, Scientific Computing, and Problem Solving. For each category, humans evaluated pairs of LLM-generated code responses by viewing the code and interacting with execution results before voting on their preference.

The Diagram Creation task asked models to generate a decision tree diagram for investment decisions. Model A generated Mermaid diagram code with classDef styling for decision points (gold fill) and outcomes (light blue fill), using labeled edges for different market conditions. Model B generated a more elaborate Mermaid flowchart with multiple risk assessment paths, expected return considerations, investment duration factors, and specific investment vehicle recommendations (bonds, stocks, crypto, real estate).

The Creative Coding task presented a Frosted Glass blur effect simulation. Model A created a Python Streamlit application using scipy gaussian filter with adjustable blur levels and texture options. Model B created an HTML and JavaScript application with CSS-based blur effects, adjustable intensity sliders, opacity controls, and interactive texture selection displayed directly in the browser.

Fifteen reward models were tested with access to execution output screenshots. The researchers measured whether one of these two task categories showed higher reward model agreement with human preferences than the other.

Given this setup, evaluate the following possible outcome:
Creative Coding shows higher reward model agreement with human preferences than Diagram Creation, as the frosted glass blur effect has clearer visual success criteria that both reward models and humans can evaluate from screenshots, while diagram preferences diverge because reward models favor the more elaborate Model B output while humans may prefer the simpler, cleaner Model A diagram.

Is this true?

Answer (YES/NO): NO